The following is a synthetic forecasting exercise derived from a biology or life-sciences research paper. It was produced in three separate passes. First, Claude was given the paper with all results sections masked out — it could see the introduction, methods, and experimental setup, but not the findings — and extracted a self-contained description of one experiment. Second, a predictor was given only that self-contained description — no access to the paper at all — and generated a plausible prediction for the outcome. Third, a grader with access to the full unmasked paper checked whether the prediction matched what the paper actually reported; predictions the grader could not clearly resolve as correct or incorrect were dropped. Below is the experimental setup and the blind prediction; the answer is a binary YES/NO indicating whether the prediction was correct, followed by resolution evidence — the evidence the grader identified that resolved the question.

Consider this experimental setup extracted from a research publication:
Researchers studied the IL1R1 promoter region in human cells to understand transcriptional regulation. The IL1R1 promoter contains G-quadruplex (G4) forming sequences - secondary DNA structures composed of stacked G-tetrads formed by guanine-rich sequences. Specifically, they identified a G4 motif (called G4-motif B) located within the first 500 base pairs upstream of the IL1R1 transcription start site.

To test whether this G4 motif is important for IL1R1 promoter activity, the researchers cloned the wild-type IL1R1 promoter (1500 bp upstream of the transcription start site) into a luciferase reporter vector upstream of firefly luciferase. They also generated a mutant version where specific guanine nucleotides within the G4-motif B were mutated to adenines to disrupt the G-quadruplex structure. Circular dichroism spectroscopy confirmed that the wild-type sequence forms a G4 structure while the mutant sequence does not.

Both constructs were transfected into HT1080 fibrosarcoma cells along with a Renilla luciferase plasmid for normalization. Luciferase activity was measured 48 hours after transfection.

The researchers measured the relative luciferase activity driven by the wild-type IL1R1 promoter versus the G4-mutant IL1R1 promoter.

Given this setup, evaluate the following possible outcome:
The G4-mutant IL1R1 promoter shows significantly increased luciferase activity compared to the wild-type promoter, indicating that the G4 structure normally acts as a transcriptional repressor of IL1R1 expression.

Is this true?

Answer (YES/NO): NO